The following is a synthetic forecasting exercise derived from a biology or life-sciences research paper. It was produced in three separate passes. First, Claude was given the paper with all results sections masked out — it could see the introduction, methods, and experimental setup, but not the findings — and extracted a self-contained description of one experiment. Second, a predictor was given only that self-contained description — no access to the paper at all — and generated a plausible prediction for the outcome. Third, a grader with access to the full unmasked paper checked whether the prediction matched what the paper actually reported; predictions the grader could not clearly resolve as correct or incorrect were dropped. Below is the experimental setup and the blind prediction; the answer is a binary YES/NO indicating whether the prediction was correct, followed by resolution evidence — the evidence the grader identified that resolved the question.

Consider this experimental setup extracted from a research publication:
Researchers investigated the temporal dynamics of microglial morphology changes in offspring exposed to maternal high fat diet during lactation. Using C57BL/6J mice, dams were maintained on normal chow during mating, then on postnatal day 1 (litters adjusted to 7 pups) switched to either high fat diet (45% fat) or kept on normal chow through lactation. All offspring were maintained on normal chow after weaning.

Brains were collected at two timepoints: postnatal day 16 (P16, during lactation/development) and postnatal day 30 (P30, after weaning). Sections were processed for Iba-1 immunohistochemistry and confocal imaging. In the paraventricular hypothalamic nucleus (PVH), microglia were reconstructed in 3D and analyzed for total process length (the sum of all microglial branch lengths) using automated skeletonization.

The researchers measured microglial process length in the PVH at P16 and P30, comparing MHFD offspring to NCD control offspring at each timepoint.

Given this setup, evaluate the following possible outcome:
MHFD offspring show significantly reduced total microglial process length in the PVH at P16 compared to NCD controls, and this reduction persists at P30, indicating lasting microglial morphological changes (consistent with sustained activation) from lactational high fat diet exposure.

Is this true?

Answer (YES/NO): NO